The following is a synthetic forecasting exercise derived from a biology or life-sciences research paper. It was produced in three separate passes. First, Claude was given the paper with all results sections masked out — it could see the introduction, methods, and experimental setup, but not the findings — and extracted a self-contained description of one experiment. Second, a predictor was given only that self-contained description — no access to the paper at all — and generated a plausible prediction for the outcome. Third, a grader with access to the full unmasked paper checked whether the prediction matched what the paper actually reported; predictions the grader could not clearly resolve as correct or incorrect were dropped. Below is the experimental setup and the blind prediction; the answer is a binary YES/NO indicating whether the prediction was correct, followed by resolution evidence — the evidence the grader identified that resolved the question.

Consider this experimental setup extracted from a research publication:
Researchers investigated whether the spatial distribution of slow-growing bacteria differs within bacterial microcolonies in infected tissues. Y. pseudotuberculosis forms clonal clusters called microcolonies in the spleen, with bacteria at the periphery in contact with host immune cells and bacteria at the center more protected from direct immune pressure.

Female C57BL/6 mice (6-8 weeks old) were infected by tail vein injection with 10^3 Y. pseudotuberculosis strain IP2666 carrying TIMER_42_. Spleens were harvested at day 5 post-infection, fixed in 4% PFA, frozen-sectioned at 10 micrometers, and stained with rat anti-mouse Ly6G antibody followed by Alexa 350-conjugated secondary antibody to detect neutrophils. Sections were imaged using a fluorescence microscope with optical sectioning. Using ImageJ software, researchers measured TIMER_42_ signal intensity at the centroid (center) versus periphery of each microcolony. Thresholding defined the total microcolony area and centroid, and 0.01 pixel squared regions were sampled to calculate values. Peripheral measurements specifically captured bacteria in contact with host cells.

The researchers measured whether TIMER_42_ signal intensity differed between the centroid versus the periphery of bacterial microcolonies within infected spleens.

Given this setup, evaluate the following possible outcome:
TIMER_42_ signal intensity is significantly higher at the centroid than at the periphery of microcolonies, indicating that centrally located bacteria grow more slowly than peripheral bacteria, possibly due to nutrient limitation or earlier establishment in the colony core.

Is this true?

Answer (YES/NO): NO